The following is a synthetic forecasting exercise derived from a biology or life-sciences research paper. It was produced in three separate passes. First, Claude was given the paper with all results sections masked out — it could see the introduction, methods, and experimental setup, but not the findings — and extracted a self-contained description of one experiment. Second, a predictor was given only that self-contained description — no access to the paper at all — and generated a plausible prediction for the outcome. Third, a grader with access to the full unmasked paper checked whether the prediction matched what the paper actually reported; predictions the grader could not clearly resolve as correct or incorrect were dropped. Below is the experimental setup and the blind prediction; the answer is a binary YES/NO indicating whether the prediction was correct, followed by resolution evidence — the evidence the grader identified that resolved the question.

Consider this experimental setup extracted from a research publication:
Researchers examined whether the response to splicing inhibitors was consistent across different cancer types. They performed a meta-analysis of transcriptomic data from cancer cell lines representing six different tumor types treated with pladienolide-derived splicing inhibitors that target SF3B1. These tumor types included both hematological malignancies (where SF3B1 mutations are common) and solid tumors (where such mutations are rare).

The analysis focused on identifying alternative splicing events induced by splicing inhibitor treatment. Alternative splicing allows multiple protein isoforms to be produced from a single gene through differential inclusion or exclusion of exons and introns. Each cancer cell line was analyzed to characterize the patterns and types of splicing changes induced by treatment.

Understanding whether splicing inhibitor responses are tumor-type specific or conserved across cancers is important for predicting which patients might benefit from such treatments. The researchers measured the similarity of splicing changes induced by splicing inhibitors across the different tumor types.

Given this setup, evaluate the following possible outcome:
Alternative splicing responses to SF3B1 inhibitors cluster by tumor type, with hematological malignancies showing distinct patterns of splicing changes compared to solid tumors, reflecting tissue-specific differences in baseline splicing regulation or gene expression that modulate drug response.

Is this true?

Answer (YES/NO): NO